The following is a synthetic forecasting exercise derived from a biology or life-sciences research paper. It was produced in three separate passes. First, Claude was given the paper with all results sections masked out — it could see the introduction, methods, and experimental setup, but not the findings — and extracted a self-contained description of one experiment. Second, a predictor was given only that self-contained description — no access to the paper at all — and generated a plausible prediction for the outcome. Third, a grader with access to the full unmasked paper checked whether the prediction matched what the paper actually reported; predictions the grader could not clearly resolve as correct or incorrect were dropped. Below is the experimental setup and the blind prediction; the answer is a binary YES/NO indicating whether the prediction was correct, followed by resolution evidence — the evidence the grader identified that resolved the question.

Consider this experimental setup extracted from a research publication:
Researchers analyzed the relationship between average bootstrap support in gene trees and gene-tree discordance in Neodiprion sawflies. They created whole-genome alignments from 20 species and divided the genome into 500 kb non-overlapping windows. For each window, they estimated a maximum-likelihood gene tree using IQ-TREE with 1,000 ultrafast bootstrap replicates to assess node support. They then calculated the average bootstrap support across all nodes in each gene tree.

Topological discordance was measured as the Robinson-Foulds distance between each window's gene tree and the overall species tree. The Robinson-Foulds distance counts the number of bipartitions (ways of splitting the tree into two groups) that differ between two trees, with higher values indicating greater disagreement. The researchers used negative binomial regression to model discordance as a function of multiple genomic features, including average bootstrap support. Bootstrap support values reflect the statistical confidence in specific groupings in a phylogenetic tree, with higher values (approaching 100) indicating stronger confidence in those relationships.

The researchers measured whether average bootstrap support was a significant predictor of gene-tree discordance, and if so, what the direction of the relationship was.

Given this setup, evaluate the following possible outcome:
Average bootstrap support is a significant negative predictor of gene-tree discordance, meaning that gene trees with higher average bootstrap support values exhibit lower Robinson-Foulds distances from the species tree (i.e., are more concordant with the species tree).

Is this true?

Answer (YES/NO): YES